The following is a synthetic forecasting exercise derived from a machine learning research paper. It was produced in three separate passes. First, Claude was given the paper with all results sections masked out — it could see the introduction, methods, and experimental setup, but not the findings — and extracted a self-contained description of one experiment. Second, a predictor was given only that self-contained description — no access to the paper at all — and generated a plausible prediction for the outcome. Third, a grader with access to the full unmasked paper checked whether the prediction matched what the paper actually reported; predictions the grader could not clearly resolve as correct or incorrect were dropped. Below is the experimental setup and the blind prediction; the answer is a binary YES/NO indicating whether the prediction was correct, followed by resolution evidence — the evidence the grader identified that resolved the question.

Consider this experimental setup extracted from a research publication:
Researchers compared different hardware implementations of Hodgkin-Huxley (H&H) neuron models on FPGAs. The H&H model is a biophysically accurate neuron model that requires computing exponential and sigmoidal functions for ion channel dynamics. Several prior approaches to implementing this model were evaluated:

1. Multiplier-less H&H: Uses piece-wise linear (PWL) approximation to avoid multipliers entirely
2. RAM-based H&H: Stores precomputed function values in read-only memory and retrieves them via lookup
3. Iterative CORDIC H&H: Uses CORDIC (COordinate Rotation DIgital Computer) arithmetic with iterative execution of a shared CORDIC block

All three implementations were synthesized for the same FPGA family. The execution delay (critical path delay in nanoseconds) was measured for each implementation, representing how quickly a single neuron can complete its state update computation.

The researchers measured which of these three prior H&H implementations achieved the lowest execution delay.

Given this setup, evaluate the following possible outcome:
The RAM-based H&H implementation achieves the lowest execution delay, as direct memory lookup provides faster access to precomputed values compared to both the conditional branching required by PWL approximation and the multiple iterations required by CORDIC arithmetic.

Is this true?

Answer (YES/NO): NO